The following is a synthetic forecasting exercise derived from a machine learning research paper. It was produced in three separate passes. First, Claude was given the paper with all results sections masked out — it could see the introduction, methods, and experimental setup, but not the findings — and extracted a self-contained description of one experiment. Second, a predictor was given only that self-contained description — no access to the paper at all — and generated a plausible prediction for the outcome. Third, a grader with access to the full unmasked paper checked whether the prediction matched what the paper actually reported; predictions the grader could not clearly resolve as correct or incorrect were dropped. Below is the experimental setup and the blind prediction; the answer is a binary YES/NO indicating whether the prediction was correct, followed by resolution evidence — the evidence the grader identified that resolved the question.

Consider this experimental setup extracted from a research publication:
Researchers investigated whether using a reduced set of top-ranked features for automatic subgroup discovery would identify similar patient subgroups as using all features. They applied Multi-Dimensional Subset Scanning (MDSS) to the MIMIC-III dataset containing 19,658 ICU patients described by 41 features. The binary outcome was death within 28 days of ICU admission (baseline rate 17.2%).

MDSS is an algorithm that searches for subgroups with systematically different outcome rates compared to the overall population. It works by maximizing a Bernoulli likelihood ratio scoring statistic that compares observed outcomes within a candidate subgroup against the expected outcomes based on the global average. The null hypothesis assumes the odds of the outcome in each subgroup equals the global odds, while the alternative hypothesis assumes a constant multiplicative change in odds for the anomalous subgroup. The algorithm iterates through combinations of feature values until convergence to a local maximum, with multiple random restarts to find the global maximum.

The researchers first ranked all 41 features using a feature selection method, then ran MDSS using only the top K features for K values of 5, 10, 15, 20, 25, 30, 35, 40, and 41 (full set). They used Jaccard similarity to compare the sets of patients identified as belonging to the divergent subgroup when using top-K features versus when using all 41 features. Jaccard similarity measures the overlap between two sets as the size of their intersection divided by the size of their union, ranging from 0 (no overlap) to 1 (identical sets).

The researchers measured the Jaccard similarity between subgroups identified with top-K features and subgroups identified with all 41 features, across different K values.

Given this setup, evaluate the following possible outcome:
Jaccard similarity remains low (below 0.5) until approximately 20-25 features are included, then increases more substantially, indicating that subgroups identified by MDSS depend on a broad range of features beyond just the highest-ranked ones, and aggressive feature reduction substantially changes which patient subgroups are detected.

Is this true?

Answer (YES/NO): YES